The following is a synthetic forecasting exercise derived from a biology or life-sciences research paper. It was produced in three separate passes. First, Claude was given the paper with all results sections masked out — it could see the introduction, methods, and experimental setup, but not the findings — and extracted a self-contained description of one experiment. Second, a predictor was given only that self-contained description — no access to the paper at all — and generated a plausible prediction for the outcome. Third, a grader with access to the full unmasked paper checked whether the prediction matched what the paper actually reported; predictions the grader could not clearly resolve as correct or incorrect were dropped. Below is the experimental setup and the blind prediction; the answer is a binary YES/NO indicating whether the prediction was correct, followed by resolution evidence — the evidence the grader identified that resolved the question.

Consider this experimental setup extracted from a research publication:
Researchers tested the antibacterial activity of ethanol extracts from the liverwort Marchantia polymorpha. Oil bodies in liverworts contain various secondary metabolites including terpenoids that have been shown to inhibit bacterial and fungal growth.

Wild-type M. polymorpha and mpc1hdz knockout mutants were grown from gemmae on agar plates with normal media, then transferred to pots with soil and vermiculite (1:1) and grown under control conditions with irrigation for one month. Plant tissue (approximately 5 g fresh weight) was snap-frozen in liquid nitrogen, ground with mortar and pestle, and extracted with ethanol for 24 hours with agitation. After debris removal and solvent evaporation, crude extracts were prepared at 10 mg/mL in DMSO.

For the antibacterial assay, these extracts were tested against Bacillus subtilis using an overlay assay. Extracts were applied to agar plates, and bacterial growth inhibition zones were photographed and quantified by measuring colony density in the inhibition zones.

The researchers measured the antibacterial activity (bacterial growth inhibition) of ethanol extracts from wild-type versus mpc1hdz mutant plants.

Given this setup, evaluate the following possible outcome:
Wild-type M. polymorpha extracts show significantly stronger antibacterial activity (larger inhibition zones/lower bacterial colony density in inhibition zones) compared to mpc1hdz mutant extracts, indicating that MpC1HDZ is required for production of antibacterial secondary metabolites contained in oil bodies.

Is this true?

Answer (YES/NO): YES